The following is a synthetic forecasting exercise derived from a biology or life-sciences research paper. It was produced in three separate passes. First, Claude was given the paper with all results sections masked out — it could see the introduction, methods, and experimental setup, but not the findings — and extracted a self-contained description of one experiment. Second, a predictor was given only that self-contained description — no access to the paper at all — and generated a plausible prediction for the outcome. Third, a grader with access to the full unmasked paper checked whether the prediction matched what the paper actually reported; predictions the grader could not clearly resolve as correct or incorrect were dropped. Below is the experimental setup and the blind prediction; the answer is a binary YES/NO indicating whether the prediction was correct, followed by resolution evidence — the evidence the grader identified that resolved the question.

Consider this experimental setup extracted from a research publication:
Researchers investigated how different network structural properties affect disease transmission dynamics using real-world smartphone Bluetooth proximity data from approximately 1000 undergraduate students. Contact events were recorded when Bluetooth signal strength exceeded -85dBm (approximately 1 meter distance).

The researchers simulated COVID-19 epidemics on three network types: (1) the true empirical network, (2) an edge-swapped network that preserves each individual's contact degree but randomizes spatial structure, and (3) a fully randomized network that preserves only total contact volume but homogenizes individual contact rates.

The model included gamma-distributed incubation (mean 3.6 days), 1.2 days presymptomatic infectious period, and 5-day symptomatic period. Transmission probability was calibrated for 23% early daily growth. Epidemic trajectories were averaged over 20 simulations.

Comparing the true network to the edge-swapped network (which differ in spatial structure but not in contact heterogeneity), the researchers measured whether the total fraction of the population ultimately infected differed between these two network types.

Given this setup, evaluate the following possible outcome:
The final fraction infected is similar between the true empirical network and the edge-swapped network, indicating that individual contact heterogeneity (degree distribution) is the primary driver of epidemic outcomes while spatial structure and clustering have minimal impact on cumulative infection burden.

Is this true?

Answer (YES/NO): YES